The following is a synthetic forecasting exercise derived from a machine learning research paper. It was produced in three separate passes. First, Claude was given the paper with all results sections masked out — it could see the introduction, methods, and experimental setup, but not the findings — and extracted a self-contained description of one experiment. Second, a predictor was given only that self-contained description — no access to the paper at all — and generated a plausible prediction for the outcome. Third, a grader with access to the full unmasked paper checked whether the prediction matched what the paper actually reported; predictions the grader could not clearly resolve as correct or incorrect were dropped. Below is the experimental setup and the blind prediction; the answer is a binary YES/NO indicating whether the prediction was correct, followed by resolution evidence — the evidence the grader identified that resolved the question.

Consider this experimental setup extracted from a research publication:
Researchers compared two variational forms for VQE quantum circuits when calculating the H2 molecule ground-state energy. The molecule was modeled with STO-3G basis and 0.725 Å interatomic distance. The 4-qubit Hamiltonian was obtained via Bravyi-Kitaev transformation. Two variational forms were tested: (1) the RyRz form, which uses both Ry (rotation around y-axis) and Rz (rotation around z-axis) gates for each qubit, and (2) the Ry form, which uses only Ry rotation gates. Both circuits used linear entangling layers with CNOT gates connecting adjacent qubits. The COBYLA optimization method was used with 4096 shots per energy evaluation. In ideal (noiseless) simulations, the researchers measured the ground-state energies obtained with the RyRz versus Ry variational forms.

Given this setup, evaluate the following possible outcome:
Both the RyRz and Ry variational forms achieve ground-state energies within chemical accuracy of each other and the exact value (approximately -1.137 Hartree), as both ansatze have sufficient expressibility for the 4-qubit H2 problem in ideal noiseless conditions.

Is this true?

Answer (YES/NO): NO